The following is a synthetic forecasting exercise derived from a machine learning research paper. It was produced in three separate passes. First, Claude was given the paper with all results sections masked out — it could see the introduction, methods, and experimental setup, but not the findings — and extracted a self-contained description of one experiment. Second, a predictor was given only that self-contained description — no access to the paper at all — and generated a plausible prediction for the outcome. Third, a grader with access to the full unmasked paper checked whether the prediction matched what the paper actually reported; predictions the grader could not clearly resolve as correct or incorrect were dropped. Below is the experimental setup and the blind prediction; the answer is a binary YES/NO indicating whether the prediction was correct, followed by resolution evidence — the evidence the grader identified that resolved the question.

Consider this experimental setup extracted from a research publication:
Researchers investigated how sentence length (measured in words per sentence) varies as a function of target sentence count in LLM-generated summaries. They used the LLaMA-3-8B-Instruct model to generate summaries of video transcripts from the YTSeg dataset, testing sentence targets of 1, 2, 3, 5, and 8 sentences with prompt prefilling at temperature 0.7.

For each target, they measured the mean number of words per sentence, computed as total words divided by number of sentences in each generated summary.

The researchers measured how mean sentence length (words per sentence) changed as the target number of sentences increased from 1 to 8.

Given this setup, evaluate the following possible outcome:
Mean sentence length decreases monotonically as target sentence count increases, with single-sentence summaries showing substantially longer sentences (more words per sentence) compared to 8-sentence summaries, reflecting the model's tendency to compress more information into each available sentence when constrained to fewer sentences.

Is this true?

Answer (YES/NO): YES